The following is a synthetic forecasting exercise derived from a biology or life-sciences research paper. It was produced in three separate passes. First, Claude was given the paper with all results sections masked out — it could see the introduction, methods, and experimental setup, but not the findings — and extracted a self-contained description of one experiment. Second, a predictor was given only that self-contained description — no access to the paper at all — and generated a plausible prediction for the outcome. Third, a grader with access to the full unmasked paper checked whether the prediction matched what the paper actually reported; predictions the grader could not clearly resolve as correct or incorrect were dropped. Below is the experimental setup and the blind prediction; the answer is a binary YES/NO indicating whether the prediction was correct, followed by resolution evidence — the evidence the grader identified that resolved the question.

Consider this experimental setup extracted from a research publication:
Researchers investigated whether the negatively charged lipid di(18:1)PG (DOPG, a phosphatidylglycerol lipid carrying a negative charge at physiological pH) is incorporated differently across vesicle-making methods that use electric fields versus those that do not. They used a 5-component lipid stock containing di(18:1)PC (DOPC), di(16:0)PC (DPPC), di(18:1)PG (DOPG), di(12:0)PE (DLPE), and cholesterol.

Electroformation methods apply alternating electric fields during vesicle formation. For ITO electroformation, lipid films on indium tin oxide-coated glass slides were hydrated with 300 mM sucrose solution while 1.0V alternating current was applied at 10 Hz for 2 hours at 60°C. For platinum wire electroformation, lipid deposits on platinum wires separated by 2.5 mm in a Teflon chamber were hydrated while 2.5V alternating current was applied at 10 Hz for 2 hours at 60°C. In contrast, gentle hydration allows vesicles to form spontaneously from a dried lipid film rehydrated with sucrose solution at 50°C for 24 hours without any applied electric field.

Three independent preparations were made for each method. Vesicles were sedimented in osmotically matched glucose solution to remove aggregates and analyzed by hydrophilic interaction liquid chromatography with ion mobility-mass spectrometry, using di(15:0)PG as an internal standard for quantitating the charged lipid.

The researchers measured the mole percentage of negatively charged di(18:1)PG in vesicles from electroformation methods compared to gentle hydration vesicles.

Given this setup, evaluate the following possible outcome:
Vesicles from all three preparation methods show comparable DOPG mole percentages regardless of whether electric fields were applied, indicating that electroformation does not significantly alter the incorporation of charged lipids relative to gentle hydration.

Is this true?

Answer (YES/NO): YES